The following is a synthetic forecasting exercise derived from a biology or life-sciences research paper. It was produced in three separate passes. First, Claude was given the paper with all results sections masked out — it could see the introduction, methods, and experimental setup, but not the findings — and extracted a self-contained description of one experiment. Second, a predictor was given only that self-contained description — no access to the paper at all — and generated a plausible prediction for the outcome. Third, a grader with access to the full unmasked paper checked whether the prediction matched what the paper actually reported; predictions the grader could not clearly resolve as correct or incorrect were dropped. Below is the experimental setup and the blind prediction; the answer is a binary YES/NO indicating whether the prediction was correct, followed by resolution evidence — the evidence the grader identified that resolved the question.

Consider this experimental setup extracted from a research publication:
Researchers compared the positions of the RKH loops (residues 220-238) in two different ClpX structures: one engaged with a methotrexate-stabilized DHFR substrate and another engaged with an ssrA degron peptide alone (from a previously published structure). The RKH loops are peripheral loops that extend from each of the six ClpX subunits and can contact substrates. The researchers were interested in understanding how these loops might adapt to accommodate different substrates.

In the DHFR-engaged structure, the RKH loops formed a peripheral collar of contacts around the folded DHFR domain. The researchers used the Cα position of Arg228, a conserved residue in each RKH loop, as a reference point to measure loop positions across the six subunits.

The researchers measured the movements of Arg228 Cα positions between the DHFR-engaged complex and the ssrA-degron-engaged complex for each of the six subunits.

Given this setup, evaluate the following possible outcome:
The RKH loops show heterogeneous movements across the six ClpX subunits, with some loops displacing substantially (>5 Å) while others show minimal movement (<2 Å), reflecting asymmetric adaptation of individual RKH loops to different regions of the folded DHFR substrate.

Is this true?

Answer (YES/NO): NO